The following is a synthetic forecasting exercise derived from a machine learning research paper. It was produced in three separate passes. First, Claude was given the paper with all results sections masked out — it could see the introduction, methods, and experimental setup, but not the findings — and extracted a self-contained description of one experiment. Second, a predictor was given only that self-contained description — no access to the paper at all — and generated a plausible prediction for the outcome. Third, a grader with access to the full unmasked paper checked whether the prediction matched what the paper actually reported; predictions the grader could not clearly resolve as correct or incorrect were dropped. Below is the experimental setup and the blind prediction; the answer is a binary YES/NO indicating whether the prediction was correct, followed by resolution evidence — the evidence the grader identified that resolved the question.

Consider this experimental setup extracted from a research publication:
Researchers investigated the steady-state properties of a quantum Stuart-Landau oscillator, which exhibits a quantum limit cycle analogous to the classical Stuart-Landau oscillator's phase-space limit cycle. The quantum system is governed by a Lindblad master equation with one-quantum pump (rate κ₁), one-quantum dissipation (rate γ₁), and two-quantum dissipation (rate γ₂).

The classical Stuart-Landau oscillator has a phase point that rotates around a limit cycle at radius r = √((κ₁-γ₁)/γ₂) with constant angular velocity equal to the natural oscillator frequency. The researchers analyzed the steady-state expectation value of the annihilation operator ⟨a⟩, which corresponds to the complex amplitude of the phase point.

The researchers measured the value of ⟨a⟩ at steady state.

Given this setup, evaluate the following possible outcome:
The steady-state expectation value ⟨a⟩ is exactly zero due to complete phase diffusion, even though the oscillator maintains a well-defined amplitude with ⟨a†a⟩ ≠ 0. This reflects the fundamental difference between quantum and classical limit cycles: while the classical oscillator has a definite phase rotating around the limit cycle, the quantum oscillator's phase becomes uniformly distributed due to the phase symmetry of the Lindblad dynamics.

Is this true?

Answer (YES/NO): YES